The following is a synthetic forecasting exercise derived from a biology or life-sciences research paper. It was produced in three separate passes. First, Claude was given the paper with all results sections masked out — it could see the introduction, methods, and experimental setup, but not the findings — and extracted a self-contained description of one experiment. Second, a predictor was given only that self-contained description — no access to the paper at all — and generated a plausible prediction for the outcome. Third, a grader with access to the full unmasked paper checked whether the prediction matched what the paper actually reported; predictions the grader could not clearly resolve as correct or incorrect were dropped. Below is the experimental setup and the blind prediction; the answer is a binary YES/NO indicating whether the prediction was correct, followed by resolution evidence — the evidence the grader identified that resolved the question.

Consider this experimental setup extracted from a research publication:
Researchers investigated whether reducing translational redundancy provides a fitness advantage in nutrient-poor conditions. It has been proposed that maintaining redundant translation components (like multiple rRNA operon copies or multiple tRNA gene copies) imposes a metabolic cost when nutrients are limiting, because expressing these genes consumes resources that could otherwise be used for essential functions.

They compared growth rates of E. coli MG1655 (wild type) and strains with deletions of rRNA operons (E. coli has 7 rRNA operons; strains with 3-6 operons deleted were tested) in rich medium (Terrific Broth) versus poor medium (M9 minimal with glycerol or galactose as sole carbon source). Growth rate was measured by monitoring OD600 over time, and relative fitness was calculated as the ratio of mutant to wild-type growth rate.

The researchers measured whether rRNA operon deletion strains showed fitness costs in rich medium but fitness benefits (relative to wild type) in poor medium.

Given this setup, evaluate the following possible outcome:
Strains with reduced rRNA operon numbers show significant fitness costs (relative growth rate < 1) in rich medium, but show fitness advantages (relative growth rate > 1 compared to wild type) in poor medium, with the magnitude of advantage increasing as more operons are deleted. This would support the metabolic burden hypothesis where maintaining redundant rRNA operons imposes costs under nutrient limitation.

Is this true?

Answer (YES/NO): NO